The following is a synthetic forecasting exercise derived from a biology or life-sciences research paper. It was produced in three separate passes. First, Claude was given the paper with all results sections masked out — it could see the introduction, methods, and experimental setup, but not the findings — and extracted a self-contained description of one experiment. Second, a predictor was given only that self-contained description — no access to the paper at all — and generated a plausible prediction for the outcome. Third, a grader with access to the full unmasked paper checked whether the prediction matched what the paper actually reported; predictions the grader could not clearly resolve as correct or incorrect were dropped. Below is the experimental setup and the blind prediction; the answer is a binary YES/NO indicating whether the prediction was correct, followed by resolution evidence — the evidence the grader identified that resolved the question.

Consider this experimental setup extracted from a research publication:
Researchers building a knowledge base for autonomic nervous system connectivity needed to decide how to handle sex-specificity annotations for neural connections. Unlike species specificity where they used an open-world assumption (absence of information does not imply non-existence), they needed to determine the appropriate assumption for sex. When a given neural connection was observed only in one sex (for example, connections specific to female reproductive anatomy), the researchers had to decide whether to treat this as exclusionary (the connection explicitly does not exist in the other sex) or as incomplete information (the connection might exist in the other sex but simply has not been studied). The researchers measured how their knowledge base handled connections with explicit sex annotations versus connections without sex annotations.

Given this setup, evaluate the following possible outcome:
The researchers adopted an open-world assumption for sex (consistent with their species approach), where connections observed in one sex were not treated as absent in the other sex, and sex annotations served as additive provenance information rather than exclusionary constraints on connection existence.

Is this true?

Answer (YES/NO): NO